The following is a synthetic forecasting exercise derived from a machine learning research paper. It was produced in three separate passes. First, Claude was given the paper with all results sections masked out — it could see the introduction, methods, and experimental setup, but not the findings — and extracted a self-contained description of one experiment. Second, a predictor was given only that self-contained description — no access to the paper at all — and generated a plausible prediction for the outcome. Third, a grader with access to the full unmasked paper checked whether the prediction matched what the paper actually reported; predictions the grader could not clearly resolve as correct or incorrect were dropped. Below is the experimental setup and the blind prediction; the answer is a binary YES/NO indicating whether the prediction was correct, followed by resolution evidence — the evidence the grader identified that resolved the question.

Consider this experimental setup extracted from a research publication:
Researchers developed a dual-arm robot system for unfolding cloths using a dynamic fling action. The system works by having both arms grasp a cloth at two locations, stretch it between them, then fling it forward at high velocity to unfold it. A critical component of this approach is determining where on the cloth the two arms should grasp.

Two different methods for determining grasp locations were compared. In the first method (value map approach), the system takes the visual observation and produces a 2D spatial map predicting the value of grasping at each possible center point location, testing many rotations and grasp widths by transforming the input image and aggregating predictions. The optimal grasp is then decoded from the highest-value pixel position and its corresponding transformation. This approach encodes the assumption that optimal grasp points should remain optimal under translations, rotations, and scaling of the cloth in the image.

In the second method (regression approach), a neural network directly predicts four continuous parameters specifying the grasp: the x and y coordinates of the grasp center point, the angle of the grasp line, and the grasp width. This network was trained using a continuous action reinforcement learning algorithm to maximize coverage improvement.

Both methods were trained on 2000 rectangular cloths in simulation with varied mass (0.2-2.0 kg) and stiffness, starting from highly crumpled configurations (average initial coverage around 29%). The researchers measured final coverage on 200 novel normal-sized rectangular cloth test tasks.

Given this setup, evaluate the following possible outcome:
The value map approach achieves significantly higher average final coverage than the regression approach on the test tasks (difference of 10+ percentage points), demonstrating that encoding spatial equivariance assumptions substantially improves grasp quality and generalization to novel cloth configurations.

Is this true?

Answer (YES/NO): YES